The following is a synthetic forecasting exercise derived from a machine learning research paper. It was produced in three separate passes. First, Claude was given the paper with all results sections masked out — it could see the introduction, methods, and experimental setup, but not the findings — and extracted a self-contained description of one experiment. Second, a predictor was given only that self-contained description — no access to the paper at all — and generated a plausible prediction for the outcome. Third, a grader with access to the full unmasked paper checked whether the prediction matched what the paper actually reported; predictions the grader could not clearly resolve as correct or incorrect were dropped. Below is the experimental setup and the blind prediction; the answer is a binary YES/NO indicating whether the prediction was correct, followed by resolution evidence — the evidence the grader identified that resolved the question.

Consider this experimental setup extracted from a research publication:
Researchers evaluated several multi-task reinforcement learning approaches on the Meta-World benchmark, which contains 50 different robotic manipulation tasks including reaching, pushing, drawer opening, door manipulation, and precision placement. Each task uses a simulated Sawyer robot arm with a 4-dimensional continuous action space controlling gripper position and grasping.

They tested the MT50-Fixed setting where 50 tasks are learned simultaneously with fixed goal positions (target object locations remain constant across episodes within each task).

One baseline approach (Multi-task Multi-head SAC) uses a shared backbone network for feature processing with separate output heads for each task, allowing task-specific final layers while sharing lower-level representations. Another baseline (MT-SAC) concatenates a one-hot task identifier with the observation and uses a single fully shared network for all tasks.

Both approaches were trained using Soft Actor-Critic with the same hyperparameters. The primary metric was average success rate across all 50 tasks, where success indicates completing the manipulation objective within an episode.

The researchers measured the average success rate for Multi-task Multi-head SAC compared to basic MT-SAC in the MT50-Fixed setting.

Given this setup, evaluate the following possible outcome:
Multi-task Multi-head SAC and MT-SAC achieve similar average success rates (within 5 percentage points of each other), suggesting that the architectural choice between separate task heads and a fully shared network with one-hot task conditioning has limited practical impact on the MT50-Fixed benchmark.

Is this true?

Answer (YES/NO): YES